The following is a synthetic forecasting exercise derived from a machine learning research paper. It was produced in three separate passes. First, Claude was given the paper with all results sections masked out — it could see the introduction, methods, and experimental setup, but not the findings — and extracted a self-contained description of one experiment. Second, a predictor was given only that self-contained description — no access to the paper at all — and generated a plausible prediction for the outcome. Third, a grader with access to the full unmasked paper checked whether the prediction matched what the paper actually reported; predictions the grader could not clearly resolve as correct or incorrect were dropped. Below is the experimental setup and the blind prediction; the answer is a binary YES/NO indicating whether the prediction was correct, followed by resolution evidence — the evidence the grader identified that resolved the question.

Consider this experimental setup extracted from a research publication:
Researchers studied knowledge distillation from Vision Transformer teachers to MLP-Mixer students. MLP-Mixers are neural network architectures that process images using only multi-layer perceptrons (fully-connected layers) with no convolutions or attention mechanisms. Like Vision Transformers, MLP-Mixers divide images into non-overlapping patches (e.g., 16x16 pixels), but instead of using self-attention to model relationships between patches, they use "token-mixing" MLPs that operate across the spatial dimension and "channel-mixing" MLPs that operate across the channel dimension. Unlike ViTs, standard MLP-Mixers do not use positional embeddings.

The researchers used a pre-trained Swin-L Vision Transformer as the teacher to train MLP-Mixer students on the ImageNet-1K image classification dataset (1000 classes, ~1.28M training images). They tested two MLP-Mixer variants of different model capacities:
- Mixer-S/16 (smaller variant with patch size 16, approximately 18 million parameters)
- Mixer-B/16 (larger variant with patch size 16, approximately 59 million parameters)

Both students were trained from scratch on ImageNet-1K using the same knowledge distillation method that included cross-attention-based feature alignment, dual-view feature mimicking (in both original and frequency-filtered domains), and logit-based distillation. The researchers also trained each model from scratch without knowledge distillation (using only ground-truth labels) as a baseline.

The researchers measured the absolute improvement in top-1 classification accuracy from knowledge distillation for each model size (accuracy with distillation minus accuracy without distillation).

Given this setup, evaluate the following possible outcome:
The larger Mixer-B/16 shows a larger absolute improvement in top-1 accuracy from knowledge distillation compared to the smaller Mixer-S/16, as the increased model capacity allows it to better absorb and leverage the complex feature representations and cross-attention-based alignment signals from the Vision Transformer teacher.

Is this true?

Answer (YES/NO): YES